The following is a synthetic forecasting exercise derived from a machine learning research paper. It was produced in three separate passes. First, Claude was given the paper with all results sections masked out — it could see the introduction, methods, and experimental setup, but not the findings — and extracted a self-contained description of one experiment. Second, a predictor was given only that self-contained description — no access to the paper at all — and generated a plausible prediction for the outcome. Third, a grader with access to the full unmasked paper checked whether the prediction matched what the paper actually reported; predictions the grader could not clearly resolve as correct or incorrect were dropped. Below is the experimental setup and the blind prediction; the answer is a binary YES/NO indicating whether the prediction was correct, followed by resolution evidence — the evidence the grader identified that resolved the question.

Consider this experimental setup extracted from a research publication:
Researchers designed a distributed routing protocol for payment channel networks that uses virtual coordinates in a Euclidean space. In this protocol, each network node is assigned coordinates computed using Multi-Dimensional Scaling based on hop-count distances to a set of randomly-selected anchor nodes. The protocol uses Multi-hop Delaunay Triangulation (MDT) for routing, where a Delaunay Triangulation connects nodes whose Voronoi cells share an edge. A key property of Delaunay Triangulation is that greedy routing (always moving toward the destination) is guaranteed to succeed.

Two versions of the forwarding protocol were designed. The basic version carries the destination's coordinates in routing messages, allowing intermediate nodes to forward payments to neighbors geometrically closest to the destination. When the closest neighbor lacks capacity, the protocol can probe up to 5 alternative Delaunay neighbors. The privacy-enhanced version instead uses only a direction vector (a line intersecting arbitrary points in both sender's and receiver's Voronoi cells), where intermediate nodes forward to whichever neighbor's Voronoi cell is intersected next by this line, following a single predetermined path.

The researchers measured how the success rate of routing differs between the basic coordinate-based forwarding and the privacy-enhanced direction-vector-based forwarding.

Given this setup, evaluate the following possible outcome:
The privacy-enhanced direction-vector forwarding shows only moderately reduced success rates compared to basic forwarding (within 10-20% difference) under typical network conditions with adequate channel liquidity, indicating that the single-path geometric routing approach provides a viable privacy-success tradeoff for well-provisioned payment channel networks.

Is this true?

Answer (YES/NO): NO